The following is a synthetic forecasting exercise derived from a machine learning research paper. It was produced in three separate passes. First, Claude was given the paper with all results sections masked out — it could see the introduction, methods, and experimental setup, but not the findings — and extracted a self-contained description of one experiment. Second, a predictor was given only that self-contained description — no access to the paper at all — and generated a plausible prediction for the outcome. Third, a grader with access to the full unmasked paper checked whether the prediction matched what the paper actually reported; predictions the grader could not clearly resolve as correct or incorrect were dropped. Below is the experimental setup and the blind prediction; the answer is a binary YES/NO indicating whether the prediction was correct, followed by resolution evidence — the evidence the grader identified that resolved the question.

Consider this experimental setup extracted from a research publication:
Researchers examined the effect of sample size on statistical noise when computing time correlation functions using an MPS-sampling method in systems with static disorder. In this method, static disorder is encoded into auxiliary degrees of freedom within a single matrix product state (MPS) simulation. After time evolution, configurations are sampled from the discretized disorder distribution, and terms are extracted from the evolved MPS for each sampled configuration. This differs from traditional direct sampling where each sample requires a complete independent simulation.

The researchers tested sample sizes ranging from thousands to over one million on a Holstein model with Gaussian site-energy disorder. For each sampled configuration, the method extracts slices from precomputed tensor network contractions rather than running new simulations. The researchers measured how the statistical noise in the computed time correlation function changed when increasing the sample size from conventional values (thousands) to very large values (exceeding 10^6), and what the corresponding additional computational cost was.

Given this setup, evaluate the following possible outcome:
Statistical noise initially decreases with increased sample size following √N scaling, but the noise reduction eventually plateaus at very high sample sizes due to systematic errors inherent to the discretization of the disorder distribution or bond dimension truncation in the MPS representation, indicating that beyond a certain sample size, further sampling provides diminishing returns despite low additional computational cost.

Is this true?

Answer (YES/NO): NO